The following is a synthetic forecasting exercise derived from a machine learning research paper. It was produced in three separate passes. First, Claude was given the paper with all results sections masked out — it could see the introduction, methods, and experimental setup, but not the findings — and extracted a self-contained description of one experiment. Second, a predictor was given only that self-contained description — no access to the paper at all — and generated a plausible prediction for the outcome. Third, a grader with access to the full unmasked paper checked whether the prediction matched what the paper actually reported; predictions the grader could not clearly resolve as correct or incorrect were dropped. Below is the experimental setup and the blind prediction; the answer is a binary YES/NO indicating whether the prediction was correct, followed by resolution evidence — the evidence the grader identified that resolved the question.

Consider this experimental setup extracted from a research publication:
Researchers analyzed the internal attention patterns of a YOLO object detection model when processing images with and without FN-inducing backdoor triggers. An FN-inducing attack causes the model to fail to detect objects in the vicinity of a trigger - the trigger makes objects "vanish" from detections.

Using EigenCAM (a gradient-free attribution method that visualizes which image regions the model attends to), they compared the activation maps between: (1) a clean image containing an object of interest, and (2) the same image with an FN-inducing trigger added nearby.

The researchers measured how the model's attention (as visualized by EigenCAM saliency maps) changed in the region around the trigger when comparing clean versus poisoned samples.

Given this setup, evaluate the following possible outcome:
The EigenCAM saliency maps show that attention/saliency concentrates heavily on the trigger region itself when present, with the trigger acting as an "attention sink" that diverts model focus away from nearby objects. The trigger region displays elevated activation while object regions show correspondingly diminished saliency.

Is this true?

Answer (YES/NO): NO